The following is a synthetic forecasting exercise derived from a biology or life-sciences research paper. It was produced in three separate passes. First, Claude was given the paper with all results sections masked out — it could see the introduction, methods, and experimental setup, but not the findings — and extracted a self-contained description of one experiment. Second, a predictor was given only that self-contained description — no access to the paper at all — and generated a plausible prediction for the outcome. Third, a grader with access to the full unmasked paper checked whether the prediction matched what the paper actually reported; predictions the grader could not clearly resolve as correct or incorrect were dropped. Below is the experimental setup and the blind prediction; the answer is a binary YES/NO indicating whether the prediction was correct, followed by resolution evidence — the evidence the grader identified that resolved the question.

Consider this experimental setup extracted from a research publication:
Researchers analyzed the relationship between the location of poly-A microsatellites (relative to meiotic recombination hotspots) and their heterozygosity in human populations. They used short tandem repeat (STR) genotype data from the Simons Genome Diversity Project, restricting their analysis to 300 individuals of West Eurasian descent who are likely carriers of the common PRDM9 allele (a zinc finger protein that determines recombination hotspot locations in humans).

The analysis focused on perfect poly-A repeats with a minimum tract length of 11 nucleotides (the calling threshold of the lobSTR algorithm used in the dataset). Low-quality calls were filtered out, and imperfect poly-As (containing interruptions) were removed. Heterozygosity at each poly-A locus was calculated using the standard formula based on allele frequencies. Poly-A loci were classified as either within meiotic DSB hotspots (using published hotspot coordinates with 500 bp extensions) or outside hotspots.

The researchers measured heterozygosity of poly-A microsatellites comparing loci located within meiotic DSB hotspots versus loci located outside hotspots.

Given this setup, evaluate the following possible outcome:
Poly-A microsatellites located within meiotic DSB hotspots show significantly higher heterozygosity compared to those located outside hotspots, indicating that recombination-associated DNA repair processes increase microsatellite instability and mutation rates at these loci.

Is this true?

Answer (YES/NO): NO